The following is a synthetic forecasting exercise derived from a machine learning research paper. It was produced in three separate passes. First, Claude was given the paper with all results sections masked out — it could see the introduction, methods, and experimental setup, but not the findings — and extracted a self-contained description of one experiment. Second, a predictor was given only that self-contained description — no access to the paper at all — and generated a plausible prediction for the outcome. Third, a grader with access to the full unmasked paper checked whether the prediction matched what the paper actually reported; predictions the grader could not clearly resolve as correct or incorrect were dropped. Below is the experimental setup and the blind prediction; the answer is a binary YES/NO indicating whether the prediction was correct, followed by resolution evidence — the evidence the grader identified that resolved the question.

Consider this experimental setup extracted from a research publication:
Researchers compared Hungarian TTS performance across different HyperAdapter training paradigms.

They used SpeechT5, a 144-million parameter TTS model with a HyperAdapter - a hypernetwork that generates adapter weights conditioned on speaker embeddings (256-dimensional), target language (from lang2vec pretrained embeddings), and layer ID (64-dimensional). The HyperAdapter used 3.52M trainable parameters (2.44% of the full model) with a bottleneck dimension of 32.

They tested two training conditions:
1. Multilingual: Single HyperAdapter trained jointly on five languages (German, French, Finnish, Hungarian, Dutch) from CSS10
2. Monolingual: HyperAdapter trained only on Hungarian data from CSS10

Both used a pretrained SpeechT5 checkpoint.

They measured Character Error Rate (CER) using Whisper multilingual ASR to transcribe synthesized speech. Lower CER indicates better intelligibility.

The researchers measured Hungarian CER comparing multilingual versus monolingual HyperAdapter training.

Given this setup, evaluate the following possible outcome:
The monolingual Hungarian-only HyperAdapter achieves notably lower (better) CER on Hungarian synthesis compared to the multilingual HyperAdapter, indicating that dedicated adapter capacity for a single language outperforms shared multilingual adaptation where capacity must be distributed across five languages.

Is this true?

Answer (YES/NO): NO